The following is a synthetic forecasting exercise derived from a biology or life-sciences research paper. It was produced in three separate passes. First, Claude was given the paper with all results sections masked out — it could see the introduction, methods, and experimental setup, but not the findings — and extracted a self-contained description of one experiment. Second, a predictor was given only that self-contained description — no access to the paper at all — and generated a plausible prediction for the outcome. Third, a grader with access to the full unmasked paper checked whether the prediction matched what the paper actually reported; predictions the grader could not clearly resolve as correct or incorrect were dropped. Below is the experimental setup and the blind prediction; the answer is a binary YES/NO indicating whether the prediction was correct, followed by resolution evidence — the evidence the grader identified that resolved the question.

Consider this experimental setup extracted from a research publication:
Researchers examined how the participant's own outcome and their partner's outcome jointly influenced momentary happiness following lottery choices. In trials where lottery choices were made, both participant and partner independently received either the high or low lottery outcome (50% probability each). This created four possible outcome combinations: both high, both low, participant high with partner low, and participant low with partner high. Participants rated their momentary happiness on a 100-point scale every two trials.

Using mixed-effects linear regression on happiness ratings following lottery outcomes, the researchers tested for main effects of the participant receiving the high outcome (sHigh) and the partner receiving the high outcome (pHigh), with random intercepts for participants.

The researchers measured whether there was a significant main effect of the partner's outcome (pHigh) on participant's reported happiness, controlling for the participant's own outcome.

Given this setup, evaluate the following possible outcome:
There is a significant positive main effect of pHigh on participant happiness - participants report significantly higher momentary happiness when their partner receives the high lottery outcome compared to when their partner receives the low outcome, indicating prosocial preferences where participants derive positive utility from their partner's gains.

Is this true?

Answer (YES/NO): YES